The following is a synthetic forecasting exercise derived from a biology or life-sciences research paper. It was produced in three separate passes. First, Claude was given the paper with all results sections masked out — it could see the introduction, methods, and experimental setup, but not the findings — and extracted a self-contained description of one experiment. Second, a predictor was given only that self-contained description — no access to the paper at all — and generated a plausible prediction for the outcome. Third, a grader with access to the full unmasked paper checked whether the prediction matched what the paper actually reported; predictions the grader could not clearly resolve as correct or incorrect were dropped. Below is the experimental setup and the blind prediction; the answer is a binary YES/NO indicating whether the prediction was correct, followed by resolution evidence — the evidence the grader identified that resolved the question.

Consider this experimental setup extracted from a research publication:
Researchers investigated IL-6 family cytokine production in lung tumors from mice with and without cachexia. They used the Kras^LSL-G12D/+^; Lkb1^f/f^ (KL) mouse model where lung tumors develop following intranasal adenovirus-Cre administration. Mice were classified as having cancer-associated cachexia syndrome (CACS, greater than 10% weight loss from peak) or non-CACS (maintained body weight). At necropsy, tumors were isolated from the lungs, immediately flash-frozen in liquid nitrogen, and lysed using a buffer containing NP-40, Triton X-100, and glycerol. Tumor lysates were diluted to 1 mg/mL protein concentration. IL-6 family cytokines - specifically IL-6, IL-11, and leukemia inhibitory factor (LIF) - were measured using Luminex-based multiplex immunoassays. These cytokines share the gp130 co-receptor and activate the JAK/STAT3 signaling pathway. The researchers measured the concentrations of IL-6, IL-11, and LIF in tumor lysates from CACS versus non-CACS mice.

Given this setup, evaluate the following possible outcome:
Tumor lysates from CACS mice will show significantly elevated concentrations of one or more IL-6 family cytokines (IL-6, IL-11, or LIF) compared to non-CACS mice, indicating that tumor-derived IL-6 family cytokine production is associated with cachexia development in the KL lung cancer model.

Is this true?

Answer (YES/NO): YES